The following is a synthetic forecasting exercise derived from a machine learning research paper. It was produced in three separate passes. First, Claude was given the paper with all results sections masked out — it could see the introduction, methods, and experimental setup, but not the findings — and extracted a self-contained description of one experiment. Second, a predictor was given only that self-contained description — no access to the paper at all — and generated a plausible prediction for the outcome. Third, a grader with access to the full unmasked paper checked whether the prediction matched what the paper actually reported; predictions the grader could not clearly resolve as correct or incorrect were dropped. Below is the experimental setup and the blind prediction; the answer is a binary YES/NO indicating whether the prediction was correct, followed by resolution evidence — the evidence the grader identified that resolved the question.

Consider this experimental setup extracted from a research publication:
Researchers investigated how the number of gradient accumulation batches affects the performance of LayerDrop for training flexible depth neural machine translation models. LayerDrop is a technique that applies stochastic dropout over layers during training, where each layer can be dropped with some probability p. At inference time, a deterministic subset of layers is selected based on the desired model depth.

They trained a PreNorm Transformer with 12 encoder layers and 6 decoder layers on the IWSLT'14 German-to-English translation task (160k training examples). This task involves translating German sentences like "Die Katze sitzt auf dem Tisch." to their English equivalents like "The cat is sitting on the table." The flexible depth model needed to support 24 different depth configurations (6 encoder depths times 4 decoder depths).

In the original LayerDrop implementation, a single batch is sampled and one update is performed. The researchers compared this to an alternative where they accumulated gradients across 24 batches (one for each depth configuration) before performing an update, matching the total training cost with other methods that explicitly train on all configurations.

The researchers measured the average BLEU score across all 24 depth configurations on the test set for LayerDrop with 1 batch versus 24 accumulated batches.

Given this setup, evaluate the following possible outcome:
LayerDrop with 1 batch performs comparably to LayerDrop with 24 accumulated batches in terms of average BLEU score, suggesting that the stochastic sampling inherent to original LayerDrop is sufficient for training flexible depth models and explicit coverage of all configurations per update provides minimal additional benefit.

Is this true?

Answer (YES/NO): NO